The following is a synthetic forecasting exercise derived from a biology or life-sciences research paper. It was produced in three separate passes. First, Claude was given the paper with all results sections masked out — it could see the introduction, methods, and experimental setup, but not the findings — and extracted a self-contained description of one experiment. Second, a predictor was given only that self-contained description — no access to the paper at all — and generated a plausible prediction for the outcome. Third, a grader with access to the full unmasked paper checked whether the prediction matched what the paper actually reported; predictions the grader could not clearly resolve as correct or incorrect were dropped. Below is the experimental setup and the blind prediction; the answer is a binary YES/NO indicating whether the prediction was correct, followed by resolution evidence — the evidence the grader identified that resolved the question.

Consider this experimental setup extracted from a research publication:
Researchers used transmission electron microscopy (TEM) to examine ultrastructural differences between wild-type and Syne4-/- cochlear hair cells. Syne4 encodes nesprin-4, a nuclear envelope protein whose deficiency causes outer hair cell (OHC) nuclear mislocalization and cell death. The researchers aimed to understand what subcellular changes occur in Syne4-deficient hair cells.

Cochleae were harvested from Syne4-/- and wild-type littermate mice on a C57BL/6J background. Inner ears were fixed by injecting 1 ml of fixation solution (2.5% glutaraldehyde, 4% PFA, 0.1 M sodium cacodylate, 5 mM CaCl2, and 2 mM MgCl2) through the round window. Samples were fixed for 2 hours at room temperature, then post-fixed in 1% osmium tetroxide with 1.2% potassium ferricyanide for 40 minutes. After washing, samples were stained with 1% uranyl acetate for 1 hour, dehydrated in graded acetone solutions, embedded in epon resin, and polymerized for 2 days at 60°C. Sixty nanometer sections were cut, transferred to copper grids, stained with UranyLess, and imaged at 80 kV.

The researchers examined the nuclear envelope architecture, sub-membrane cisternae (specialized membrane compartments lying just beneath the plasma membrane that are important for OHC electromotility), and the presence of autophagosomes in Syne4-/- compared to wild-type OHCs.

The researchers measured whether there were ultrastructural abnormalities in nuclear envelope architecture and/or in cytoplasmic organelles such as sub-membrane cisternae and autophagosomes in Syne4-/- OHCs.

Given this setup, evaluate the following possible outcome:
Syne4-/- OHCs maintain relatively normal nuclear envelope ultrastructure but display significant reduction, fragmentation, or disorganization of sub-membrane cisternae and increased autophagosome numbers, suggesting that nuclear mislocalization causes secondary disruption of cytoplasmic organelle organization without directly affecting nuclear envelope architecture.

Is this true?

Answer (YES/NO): YES